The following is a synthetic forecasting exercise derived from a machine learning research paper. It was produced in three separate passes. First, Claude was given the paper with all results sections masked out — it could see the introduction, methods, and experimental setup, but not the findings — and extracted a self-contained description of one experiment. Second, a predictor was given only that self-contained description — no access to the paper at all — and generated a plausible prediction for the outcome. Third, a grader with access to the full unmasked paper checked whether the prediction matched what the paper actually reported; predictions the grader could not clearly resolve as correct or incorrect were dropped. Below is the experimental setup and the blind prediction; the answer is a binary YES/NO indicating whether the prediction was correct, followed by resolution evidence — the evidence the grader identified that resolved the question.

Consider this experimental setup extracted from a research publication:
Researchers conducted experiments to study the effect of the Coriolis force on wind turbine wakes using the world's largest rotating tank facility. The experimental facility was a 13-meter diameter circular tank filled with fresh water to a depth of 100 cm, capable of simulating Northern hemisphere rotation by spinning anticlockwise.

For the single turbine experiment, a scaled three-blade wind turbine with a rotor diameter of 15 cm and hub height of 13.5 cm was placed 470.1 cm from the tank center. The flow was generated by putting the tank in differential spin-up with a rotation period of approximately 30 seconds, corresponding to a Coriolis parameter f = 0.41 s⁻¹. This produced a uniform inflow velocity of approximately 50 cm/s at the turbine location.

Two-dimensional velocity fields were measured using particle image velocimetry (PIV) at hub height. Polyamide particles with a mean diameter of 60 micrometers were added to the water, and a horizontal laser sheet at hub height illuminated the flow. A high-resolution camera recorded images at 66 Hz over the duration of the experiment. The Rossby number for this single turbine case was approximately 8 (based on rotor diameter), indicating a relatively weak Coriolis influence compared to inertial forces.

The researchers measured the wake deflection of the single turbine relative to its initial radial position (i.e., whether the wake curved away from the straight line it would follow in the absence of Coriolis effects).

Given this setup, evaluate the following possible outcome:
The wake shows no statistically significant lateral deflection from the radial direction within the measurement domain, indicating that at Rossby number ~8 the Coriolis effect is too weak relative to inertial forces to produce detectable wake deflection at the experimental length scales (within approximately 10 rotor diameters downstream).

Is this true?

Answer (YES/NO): YES